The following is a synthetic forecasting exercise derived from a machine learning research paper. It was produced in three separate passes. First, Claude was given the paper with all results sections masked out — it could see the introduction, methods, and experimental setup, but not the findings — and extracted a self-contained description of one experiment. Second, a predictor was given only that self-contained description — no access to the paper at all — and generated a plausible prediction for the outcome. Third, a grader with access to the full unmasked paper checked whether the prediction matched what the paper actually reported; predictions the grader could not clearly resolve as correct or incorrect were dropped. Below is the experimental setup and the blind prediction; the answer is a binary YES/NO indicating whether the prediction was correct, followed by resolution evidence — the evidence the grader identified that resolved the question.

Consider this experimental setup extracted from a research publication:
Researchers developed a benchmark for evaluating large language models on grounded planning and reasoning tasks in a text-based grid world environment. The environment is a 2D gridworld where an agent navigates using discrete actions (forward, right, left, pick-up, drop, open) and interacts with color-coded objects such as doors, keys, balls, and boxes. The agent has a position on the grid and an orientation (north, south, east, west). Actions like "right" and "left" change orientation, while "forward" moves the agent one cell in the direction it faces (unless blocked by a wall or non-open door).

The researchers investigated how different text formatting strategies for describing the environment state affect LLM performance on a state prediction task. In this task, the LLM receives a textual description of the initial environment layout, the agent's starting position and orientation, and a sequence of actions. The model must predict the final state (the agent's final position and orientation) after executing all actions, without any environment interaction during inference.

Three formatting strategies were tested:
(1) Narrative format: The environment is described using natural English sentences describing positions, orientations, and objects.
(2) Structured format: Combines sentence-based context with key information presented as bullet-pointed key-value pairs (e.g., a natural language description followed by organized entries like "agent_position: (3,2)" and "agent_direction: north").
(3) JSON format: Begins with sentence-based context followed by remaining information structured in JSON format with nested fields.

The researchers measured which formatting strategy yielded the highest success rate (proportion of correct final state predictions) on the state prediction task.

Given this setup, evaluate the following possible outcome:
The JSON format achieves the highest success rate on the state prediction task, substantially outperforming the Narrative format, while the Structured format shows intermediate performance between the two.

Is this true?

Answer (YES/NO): NO